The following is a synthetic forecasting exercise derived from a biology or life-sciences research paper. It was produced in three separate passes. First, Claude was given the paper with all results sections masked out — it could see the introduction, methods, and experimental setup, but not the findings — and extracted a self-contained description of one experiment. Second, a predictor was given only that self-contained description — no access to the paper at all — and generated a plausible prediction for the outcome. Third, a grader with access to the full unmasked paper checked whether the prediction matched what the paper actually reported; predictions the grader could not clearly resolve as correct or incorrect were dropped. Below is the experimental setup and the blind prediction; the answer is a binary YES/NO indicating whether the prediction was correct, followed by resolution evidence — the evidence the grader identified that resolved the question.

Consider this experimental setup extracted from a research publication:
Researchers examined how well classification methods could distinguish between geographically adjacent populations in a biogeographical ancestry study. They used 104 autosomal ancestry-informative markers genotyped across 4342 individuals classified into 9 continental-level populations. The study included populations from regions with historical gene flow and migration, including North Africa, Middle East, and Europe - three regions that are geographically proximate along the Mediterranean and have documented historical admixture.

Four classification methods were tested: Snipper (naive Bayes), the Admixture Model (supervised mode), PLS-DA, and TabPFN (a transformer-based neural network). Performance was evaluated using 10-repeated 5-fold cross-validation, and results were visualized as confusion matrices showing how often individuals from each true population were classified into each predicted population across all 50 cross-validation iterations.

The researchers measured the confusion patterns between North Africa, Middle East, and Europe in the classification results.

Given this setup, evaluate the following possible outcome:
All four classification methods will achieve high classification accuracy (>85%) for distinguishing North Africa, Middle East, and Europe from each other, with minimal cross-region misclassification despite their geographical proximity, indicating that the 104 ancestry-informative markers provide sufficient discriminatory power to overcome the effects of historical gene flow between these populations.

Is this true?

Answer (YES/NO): NO